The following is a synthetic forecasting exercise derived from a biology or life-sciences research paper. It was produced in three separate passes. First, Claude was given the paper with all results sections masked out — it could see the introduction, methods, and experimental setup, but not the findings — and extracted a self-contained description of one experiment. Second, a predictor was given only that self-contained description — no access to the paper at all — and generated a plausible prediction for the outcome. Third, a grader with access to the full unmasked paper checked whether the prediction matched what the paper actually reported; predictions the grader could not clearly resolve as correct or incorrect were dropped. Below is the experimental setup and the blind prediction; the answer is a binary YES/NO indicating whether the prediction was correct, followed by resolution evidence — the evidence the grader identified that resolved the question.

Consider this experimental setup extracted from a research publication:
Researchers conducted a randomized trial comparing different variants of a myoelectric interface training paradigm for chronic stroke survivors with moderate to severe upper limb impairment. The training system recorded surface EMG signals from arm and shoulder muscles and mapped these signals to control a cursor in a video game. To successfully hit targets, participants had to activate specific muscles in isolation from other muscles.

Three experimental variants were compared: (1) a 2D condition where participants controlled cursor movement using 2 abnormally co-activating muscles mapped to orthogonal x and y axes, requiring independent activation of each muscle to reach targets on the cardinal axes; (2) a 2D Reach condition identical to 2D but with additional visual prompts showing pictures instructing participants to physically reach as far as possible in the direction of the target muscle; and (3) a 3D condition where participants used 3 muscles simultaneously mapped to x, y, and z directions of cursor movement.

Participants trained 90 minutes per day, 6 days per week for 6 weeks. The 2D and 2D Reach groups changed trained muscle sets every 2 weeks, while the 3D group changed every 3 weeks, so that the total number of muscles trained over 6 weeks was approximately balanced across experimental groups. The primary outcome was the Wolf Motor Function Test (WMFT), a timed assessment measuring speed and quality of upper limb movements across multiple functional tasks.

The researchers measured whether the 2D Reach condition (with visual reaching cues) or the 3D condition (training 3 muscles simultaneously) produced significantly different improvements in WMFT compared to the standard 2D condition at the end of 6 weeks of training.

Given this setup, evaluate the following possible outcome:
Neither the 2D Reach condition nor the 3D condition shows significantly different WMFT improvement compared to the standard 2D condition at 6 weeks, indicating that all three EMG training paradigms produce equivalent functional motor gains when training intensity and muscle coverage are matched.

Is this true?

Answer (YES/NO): NO